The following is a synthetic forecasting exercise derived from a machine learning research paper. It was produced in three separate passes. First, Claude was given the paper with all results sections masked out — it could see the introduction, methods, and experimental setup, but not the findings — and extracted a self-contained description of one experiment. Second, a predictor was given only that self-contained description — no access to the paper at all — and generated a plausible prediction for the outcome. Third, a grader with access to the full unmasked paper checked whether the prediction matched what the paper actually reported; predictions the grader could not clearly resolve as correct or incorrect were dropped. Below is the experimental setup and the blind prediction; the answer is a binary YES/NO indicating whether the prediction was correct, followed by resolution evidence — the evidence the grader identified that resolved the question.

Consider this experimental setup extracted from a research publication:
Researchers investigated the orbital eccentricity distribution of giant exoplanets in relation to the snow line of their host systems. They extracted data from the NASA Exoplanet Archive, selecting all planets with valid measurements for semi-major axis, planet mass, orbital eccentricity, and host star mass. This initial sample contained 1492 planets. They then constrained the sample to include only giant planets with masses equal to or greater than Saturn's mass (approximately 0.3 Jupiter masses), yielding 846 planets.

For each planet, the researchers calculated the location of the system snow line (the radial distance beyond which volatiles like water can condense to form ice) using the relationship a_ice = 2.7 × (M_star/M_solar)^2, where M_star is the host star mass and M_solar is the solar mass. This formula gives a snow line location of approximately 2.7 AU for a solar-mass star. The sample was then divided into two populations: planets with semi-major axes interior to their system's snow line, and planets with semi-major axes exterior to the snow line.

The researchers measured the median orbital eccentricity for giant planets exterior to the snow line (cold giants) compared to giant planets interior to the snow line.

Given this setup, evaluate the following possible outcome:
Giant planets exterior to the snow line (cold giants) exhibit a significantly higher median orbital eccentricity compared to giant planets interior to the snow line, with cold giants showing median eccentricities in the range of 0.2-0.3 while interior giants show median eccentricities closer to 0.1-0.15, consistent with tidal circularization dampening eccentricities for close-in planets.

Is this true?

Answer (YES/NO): NO